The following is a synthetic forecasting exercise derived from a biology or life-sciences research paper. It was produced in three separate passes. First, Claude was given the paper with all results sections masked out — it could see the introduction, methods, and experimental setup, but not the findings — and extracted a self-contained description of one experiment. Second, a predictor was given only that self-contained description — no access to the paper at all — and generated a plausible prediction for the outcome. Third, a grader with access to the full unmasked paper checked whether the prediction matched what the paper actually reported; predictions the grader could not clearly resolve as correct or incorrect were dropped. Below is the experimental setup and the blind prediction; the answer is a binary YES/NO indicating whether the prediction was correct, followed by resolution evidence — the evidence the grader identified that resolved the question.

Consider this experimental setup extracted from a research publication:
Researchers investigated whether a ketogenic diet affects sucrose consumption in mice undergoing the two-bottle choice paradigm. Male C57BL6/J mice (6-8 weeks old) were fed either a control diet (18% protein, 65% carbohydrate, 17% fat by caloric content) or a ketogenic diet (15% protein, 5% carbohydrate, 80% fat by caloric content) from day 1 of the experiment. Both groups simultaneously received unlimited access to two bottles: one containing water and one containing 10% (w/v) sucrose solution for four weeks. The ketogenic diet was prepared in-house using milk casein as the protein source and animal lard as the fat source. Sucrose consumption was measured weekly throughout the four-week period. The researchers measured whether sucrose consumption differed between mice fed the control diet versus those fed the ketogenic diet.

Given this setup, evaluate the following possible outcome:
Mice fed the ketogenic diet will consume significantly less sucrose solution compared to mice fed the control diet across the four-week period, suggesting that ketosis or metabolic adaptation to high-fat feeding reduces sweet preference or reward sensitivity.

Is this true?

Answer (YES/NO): NO